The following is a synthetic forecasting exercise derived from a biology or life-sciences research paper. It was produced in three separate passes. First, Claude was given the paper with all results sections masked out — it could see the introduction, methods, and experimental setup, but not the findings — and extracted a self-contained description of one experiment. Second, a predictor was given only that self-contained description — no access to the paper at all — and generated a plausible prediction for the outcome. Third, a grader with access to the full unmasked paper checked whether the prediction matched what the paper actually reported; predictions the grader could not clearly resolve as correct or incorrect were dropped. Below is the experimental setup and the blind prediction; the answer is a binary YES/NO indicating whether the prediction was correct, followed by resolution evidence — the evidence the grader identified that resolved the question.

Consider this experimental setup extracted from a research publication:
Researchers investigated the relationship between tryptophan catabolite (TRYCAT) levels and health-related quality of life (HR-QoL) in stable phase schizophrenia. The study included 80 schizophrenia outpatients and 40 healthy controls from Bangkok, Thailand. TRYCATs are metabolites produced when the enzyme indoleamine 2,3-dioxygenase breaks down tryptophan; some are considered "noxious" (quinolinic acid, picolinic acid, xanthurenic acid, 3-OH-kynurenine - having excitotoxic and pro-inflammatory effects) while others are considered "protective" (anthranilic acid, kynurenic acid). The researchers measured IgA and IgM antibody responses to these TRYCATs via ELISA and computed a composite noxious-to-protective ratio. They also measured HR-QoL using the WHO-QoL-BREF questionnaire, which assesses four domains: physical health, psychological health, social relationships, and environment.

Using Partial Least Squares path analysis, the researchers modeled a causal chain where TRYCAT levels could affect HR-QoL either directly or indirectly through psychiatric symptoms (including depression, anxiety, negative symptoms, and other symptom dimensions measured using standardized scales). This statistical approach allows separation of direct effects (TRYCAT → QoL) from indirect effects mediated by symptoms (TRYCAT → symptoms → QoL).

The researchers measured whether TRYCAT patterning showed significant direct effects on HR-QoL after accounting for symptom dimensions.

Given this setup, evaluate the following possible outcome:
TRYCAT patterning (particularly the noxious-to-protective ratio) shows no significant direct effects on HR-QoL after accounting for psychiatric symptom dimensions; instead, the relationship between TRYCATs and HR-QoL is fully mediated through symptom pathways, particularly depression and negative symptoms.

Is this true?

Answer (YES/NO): NO